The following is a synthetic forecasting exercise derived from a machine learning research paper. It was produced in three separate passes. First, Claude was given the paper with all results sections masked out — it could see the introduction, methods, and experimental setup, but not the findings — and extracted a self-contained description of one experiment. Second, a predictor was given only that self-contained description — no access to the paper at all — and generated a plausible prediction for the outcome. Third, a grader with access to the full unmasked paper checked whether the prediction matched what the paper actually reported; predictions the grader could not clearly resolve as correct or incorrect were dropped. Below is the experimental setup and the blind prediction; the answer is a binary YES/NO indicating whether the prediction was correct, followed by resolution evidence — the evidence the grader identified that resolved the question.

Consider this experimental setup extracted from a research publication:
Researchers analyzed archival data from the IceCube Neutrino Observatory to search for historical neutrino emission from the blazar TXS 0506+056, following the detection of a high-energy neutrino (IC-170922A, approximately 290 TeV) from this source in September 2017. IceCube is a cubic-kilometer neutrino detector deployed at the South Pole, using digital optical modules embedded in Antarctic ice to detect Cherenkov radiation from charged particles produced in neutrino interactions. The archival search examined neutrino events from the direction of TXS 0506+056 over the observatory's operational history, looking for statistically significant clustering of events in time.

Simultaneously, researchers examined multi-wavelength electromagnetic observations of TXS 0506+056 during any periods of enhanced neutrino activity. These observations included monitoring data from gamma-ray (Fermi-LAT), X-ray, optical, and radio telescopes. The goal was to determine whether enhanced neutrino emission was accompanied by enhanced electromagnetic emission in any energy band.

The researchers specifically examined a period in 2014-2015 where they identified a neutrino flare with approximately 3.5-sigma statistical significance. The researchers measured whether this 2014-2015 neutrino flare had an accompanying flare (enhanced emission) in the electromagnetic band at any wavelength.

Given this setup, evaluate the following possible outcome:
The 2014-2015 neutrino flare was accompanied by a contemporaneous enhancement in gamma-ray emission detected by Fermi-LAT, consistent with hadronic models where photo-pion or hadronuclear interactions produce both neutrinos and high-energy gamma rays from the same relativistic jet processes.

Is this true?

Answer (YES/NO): NO